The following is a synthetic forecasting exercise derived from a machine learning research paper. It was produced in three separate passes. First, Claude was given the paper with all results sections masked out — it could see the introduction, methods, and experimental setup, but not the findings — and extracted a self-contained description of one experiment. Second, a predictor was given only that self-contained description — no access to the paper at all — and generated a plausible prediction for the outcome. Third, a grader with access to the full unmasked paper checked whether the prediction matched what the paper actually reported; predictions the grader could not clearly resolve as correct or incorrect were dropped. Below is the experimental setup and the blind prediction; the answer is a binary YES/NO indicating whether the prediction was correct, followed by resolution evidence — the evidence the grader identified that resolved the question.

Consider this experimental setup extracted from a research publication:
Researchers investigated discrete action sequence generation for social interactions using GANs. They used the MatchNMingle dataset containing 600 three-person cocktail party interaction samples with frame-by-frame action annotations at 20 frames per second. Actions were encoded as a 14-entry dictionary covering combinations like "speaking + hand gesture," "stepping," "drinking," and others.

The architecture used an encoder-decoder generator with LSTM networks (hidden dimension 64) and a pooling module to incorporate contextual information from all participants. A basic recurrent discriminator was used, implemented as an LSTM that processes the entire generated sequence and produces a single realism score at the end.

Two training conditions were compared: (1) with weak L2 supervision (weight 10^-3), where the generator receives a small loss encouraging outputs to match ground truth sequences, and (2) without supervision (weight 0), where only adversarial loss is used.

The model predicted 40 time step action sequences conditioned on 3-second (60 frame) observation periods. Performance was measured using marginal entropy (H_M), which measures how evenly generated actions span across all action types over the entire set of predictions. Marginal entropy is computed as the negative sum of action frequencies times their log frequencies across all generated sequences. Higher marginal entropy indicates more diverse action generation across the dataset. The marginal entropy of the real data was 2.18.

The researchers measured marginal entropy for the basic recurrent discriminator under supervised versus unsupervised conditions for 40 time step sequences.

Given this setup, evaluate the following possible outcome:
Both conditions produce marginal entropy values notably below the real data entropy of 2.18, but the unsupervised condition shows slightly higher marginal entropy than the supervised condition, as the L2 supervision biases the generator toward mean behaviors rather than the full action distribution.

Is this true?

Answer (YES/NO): NO